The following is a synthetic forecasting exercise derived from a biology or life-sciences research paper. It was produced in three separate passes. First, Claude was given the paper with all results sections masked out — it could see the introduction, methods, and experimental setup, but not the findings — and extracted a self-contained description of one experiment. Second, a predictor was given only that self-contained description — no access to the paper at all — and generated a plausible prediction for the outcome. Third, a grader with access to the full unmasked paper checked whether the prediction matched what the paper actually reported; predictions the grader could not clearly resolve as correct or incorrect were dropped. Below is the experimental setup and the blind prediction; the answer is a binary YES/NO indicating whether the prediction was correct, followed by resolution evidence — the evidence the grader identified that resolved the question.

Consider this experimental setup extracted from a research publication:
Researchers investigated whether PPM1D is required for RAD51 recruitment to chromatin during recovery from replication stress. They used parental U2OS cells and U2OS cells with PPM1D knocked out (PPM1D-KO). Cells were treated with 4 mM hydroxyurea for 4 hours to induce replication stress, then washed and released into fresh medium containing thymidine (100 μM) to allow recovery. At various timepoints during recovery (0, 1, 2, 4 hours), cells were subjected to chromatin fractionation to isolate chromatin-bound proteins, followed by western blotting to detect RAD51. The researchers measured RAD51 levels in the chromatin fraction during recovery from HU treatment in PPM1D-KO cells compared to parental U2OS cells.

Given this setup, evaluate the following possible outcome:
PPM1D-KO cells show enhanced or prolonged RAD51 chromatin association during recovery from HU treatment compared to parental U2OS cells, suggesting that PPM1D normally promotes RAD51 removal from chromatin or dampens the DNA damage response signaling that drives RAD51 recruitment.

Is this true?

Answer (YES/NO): NO